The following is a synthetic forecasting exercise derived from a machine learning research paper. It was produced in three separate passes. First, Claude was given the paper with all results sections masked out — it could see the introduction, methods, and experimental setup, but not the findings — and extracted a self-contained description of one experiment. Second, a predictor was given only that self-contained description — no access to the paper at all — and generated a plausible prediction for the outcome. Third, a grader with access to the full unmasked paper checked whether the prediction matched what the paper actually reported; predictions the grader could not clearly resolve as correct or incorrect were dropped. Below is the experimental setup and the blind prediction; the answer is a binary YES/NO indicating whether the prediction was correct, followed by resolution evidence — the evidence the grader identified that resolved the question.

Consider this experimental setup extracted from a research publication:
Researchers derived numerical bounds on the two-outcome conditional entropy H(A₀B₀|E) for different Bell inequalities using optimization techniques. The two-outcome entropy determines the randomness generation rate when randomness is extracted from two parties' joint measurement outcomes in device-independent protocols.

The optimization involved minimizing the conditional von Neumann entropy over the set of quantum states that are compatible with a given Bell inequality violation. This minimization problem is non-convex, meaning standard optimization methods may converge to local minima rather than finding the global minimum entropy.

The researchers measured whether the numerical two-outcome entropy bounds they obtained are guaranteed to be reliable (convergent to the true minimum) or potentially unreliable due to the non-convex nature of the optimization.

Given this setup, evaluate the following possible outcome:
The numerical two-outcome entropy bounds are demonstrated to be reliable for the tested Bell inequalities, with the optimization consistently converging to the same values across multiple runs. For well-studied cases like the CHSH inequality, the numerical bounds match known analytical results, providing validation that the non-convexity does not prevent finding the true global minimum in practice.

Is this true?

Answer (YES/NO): NO